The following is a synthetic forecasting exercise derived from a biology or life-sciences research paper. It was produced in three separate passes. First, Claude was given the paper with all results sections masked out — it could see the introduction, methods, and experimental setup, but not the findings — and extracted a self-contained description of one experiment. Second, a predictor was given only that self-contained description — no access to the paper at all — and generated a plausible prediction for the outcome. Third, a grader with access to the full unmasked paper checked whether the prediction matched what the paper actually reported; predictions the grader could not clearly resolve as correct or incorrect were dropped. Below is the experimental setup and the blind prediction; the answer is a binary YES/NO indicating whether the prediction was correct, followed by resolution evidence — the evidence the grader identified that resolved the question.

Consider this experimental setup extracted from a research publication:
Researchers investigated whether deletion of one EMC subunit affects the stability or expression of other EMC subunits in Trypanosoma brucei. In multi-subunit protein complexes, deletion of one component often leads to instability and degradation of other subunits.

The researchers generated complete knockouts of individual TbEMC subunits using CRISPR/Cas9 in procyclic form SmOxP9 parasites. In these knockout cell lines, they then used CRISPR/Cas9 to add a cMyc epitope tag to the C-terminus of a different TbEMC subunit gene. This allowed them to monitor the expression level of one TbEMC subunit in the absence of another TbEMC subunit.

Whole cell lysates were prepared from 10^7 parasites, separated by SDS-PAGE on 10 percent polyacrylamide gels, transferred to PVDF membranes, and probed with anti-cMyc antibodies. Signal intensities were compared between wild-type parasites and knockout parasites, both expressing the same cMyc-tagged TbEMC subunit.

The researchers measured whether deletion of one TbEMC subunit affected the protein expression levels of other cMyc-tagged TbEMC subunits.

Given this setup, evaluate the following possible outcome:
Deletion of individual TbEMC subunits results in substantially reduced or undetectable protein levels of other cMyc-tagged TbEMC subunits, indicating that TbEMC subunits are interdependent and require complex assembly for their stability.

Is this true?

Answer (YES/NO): NO